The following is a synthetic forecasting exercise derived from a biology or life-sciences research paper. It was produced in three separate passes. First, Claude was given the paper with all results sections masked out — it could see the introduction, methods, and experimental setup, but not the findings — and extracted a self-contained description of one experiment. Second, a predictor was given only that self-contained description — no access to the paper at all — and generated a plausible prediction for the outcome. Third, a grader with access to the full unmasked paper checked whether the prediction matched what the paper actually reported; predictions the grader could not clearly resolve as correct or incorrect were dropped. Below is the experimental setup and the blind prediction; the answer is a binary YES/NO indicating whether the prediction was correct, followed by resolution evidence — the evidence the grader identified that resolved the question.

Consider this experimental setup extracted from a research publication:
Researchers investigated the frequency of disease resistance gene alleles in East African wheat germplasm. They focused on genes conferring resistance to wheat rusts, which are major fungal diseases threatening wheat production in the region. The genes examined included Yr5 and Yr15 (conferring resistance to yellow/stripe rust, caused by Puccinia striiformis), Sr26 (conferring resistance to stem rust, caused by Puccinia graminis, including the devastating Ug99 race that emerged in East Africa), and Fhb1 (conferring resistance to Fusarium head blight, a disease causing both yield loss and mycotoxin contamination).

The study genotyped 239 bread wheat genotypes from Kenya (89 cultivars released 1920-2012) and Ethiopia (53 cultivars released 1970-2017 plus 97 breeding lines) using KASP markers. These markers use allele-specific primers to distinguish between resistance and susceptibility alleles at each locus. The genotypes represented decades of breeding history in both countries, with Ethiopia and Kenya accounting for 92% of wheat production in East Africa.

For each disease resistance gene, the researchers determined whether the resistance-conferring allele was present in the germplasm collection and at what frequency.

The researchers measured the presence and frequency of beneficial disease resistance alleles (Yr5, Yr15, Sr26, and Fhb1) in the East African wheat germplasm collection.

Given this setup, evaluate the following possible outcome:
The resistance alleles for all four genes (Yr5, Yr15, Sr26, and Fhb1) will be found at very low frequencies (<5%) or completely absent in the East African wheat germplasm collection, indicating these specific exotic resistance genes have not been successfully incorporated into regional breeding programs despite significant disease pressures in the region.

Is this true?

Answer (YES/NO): NO